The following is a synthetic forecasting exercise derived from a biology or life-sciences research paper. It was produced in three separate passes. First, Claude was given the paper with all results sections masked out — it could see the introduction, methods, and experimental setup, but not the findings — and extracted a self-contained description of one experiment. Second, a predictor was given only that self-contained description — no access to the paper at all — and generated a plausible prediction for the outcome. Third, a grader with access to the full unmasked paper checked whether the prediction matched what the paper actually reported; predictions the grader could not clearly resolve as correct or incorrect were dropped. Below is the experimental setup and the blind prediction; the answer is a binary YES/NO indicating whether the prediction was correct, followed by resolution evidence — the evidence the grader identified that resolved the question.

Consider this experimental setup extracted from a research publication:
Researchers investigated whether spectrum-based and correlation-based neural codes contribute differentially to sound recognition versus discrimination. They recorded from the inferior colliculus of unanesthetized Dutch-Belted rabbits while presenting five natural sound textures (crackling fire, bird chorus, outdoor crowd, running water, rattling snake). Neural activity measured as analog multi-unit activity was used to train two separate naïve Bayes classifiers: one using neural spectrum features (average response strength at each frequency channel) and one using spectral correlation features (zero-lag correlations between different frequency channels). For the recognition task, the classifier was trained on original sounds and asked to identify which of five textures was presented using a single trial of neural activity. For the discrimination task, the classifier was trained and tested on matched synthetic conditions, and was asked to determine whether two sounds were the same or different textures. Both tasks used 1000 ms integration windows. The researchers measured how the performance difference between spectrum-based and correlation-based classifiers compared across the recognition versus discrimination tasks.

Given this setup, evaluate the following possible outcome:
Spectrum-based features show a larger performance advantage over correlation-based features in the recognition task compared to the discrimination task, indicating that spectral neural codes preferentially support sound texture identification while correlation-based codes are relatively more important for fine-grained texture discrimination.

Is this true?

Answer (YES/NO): NO